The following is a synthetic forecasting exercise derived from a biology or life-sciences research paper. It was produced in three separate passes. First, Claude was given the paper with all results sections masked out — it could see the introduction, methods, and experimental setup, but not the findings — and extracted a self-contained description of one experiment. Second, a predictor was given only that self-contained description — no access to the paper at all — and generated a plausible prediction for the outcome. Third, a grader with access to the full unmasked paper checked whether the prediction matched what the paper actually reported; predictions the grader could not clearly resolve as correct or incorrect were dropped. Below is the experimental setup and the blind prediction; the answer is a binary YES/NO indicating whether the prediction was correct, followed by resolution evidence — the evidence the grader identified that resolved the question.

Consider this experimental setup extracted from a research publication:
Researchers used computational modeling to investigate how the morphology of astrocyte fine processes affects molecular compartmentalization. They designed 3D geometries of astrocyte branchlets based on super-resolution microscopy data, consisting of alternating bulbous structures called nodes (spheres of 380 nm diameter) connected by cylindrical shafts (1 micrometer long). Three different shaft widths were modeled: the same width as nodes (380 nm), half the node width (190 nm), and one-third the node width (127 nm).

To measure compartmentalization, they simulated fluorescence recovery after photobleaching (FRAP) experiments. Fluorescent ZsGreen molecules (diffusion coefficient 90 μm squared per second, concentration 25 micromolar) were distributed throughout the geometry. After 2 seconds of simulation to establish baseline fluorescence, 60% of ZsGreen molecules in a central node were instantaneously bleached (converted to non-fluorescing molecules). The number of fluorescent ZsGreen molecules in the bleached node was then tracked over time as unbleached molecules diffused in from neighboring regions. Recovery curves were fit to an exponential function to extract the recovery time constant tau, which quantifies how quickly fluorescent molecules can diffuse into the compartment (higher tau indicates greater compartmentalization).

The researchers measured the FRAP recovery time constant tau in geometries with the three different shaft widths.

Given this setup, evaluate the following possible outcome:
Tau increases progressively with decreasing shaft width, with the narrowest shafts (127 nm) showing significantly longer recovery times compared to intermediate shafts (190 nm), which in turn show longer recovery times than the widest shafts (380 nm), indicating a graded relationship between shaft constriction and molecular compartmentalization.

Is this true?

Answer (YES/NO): YES